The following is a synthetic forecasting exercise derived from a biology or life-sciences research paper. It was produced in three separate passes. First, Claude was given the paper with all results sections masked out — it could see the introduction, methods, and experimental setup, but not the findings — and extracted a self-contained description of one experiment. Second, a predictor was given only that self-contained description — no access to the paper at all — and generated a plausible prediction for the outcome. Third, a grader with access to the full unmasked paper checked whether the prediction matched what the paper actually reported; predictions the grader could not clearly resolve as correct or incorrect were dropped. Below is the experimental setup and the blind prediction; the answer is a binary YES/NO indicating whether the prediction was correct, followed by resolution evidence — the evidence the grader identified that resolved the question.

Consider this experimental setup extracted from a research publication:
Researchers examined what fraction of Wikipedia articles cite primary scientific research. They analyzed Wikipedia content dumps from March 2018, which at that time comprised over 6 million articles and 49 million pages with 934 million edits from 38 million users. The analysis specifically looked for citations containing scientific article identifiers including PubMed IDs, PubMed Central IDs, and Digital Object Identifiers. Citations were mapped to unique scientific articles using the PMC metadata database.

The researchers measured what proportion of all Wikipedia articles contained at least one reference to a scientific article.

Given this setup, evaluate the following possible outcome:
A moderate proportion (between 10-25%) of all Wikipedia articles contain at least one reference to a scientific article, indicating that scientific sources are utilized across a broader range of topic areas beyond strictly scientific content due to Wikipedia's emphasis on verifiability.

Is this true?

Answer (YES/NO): NO